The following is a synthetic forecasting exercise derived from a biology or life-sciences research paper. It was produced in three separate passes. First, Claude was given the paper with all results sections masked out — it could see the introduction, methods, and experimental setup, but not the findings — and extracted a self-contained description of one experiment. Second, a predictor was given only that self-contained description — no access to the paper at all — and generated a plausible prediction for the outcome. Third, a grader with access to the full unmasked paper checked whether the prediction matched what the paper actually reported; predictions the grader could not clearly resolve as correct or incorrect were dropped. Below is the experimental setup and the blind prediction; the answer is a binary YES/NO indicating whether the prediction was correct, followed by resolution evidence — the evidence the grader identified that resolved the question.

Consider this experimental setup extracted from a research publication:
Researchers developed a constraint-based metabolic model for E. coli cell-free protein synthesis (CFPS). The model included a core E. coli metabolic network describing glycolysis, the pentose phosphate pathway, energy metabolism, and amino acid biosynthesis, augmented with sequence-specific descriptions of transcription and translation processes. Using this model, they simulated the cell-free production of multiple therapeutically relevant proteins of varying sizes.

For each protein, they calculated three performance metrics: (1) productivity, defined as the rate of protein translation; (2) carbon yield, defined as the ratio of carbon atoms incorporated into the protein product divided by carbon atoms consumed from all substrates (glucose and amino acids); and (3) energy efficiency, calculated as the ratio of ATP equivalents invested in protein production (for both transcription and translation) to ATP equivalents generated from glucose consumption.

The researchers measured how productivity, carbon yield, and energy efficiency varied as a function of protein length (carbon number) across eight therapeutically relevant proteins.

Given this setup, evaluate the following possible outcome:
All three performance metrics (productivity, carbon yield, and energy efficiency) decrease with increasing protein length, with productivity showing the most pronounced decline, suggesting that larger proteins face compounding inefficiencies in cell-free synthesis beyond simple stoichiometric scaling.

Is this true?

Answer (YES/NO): NO